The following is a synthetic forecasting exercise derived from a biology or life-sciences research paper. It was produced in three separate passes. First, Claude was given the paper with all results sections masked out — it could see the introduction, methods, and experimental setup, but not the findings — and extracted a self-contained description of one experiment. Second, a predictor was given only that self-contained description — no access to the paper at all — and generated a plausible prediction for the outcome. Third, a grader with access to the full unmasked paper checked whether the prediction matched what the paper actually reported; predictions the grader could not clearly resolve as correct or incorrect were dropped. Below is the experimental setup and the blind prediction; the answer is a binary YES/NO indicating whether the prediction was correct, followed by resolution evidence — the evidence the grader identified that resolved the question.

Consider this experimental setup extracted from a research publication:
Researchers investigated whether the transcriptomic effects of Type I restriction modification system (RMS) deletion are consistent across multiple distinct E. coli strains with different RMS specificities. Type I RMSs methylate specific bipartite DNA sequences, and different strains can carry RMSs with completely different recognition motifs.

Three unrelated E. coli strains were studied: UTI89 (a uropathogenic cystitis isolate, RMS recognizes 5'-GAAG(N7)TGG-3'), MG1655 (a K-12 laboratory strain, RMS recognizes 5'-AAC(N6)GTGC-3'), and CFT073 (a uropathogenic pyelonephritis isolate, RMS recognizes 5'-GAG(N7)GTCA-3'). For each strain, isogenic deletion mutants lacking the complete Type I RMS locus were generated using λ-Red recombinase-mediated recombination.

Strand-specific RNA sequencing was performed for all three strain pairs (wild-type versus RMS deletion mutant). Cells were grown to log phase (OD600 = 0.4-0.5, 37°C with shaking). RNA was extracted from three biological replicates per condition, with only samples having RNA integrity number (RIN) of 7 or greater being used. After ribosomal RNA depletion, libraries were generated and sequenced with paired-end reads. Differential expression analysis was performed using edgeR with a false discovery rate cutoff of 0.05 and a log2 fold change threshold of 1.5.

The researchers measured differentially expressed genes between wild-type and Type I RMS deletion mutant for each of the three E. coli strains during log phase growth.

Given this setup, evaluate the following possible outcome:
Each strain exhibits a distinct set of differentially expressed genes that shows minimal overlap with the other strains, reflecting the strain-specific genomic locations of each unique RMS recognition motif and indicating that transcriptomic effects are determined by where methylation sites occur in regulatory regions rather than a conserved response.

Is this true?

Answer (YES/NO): NO